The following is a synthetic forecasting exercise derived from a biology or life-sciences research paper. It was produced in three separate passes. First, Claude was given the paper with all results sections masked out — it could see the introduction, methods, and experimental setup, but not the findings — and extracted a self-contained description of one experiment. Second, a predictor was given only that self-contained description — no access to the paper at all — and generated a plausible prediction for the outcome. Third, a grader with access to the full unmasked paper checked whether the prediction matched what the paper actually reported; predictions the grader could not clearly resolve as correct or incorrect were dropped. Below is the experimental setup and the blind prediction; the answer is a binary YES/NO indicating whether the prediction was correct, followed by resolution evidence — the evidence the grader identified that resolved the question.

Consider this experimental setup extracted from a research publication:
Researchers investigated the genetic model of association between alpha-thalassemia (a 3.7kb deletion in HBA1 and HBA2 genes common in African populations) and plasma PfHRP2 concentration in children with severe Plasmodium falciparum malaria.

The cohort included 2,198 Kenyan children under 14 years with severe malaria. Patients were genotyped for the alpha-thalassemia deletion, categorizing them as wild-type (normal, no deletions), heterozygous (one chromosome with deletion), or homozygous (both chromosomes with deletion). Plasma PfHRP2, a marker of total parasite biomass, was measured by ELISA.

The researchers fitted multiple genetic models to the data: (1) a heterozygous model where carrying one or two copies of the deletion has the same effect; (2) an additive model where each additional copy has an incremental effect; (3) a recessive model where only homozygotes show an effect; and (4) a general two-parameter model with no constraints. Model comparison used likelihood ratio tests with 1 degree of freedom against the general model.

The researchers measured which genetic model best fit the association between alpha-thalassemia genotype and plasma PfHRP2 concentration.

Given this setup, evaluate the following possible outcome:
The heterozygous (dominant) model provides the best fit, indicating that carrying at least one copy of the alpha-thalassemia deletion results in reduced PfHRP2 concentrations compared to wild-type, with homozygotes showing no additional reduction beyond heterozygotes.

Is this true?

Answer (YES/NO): NO